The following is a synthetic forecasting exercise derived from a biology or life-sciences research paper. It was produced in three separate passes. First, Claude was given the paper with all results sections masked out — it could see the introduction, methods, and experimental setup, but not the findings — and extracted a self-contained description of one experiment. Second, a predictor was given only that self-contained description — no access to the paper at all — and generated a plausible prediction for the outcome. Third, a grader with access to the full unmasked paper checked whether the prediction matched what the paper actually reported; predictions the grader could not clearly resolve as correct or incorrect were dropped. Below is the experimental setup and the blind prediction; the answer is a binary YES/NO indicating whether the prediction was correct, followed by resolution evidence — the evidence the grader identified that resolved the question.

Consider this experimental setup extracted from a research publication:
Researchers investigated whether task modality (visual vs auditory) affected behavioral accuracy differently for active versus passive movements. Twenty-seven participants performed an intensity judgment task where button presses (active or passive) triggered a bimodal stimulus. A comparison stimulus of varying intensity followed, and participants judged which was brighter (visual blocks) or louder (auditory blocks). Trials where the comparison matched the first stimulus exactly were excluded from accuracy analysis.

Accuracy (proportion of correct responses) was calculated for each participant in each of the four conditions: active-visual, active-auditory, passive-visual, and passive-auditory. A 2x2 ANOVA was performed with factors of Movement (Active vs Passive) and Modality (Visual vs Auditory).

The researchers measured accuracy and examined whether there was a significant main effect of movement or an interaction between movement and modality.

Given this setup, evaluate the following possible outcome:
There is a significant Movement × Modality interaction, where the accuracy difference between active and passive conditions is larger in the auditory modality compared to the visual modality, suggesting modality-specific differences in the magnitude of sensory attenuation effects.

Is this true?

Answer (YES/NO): NO